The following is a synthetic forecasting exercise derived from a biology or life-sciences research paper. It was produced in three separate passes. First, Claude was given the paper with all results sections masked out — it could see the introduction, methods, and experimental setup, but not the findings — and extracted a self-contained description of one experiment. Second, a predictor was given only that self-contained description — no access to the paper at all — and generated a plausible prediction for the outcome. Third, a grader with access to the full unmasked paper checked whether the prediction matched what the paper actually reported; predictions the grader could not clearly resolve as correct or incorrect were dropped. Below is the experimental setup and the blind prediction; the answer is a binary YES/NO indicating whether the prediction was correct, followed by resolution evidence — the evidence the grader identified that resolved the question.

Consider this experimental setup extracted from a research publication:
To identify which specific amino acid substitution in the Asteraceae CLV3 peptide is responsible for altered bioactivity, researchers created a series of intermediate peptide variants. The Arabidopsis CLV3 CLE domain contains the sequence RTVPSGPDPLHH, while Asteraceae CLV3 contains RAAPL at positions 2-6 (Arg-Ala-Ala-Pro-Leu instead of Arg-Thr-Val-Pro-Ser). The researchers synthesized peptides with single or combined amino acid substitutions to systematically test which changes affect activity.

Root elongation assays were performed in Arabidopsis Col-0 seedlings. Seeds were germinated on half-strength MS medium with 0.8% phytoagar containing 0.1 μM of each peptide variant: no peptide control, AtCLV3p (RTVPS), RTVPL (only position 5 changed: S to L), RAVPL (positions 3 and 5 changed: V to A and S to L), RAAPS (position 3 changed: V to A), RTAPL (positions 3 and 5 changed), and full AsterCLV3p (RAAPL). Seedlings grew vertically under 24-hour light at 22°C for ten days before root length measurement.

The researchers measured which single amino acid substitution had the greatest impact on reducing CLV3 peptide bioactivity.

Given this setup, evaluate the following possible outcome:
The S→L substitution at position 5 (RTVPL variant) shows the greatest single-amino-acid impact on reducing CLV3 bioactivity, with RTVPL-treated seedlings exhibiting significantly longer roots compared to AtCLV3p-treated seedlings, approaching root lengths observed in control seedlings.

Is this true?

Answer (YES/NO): NO